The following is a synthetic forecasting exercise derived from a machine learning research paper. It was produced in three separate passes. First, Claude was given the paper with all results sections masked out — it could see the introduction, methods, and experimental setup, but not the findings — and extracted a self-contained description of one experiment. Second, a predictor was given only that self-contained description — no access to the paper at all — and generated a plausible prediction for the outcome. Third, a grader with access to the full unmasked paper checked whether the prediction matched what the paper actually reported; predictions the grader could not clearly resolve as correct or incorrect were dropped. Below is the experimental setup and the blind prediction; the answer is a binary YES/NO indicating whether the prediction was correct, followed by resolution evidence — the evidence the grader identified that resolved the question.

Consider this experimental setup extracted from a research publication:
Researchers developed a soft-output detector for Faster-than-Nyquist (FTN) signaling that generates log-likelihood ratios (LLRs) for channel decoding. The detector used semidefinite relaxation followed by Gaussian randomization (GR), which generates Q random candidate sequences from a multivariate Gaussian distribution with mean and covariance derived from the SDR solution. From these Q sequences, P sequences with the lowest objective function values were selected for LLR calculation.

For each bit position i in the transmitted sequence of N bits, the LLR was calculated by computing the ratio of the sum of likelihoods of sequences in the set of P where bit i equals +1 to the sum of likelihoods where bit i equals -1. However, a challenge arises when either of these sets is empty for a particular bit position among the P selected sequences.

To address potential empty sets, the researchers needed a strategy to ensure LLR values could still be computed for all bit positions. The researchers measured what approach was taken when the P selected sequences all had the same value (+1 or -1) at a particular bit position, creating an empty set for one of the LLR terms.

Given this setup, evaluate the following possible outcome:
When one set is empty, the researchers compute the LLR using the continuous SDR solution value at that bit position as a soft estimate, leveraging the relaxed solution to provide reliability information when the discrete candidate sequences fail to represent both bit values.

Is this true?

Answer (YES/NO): NO